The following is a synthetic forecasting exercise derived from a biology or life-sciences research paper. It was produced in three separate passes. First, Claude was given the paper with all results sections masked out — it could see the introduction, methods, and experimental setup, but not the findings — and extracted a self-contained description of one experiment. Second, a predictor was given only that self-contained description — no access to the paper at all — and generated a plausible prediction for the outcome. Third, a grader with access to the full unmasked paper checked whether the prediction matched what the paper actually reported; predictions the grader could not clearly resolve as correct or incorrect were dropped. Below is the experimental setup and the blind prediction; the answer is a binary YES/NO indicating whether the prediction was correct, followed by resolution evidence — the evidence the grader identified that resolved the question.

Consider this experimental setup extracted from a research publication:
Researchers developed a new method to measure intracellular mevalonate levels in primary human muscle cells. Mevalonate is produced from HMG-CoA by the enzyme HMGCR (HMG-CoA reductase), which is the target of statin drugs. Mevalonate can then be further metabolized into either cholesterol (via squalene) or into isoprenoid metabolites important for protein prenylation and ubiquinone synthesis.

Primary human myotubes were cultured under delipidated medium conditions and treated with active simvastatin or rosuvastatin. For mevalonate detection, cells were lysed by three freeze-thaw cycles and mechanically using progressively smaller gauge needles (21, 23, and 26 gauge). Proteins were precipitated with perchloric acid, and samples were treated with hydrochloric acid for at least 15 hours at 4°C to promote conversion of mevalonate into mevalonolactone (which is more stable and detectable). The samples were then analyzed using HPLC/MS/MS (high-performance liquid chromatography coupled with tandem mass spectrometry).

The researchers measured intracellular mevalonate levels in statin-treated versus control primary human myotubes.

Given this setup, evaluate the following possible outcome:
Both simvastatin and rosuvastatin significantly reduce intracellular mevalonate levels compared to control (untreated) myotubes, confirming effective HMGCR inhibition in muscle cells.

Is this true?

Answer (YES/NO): YES